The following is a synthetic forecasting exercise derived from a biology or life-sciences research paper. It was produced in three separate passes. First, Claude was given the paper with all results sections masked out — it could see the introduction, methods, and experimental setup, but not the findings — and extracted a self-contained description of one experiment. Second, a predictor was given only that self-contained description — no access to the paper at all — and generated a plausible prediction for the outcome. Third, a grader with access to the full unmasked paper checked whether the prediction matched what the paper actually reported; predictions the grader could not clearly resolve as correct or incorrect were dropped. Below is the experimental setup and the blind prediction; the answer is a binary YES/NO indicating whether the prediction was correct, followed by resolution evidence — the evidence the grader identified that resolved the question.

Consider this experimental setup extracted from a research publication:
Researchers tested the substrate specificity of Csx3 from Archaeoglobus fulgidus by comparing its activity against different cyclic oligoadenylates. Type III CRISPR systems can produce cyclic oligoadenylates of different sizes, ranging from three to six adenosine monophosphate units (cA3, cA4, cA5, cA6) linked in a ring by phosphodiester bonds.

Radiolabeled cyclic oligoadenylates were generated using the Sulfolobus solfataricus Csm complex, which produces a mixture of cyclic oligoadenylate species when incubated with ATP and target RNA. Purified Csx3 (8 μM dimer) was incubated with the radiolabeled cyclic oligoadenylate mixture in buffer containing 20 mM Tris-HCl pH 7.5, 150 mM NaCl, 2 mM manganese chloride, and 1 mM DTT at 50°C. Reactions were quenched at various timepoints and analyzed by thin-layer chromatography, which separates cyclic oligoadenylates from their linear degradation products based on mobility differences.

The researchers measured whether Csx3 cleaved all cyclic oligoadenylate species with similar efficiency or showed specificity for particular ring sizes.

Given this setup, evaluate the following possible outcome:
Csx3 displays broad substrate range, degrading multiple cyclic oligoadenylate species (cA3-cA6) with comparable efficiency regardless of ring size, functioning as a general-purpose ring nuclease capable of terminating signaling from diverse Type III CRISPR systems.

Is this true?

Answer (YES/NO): NO